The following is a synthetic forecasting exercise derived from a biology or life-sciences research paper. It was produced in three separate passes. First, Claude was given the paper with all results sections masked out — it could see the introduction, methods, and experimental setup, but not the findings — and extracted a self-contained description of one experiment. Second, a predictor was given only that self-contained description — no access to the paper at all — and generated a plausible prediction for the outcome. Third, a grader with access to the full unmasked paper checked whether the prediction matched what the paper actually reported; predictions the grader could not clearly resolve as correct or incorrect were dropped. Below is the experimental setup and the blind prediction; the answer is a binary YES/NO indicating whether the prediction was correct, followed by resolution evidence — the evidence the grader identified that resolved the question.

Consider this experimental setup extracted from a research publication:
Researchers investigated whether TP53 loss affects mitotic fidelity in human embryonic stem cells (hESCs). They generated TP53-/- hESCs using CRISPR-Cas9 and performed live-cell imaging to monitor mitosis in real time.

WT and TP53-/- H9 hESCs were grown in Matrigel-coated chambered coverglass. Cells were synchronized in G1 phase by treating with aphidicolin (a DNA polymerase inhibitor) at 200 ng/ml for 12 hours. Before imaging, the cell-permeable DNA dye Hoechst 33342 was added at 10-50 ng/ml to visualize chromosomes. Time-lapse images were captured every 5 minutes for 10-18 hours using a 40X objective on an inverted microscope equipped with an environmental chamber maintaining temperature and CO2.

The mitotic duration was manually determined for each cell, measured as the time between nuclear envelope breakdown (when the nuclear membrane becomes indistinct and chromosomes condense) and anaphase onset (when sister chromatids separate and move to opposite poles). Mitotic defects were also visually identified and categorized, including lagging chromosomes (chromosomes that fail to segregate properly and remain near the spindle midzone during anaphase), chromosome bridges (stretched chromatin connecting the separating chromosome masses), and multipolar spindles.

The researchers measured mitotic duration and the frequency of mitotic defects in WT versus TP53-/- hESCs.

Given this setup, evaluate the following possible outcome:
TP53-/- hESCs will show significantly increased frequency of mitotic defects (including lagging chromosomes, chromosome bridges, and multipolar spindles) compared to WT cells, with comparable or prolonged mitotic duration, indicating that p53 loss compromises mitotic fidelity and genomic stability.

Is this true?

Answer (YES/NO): YES